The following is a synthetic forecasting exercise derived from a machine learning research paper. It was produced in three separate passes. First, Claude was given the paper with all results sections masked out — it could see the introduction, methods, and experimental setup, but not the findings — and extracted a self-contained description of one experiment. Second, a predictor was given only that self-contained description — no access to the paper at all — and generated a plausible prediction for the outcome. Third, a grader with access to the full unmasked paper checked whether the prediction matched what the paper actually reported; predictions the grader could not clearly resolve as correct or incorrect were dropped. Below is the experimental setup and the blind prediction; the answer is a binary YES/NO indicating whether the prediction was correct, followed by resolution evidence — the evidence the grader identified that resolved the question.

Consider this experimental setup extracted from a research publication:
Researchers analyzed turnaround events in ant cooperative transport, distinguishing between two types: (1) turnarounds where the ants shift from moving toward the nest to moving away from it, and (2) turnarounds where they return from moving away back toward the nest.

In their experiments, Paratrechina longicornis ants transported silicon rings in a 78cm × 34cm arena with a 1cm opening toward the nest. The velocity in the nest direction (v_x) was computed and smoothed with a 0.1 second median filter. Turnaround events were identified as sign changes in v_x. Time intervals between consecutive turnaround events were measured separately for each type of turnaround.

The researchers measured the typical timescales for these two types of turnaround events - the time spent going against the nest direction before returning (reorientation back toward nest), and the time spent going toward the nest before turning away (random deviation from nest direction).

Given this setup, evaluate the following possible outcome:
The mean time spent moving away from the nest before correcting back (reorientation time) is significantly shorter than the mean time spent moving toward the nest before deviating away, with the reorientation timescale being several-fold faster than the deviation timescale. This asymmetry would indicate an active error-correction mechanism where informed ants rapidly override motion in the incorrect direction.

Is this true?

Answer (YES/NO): YES